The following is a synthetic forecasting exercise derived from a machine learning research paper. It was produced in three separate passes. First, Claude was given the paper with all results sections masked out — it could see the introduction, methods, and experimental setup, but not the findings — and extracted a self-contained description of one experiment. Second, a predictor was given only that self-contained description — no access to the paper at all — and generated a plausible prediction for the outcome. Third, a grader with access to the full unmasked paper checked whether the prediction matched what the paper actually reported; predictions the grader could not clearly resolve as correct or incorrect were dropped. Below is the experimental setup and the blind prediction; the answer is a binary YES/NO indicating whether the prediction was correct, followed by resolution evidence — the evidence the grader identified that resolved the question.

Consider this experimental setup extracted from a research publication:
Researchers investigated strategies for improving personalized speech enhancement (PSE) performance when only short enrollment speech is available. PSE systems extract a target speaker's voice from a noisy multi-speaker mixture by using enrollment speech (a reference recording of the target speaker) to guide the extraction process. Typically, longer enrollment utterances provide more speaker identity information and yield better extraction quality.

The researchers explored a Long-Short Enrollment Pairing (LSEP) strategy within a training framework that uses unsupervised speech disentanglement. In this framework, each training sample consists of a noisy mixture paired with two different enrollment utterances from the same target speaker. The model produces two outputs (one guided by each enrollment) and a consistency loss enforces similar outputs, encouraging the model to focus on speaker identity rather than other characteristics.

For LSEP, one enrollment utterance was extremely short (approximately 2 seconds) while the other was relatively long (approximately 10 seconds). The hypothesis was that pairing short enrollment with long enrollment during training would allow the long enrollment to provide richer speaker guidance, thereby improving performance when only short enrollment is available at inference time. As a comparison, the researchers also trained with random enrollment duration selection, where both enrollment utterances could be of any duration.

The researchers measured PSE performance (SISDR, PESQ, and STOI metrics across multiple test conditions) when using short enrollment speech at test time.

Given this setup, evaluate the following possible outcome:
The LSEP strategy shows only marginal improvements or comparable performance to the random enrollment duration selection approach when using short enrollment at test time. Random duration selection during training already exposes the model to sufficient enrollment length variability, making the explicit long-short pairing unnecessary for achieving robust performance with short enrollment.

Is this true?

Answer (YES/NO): NO